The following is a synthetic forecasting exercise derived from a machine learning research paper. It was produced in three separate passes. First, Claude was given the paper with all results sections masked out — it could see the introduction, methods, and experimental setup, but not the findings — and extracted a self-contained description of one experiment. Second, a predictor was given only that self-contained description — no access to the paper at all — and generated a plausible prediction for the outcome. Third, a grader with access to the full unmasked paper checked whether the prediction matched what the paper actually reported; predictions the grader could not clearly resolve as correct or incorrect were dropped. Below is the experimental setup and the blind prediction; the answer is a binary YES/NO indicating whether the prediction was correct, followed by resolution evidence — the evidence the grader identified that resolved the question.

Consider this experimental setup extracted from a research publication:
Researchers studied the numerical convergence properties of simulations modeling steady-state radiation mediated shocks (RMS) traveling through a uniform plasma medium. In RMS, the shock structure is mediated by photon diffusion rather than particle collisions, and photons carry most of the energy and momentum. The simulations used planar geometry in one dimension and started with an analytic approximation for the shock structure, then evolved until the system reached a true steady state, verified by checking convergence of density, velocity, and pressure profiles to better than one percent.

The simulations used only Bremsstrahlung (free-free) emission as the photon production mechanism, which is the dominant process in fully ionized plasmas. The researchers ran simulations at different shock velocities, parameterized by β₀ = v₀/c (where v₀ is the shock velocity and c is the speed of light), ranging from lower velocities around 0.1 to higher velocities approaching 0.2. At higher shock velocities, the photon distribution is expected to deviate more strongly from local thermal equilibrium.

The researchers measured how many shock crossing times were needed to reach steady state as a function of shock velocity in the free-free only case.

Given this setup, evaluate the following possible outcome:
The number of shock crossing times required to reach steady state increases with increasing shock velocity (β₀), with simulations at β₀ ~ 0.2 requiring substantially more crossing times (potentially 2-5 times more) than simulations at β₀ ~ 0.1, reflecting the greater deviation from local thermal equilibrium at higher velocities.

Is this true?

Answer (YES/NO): YES